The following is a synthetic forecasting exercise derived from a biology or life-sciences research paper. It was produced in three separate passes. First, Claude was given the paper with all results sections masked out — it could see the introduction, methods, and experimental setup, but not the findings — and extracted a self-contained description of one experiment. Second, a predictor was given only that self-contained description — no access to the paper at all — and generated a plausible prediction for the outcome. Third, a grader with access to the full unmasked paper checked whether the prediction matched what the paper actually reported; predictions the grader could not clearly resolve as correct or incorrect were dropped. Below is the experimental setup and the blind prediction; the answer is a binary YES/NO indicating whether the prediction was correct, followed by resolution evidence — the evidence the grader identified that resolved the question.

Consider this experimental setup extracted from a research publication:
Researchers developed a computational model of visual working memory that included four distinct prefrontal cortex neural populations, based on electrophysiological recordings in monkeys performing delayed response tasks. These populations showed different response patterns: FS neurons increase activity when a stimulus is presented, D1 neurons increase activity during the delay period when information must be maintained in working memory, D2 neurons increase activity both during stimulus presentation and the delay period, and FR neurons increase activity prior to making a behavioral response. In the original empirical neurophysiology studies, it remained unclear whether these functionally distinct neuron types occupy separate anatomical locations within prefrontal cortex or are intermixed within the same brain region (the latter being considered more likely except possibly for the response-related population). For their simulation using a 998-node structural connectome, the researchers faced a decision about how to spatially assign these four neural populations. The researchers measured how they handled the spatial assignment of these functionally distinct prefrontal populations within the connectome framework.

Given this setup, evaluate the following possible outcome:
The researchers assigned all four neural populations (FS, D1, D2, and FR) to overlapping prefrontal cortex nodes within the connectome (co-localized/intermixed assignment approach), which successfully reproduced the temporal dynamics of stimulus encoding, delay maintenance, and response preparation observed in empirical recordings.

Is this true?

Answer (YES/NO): NO